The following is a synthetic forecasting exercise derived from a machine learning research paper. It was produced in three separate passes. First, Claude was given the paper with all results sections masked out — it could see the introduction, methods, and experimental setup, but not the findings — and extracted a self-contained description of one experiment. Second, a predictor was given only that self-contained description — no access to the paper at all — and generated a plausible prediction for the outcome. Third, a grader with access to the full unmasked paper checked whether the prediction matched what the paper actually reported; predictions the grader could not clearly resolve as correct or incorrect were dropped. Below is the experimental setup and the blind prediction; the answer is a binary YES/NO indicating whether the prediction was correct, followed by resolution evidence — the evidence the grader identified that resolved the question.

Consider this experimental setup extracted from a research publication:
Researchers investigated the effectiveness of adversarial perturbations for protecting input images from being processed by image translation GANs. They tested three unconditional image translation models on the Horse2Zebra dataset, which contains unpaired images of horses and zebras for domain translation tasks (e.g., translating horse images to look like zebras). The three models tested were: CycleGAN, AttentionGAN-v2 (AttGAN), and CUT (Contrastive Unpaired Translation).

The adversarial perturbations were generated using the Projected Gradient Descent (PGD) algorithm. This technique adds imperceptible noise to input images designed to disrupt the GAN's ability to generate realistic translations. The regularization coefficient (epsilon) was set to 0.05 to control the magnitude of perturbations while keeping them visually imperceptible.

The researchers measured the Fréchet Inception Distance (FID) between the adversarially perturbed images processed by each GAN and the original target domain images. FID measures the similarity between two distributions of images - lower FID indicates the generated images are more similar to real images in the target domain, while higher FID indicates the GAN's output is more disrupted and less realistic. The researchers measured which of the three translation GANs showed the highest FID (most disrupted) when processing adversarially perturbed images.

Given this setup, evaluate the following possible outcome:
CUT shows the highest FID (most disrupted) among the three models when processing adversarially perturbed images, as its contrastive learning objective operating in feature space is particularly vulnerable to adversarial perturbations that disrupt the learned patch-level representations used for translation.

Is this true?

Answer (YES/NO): NO